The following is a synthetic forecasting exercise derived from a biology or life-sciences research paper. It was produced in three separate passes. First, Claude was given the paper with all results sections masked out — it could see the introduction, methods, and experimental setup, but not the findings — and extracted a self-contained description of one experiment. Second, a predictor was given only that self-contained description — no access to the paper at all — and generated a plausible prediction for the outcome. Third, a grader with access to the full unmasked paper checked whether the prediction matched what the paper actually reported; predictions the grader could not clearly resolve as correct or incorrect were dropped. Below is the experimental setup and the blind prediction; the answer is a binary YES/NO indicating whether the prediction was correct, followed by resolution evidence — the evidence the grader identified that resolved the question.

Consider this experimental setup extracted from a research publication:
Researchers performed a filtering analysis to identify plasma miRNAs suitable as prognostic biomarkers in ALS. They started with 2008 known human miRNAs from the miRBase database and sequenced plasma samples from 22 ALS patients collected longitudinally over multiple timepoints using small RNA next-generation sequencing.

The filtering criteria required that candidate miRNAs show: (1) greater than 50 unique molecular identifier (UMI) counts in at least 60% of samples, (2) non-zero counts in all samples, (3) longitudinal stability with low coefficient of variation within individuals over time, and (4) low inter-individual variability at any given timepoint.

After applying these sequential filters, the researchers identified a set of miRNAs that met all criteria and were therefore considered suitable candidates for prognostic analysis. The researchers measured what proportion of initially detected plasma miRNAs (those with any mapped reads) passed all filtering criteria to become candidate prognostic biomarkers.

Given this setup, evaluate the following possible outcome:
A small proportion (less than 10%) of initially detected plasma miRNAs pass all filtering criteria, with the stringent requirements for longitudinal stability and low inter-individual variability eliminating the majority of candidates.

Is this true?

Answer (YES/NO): YES